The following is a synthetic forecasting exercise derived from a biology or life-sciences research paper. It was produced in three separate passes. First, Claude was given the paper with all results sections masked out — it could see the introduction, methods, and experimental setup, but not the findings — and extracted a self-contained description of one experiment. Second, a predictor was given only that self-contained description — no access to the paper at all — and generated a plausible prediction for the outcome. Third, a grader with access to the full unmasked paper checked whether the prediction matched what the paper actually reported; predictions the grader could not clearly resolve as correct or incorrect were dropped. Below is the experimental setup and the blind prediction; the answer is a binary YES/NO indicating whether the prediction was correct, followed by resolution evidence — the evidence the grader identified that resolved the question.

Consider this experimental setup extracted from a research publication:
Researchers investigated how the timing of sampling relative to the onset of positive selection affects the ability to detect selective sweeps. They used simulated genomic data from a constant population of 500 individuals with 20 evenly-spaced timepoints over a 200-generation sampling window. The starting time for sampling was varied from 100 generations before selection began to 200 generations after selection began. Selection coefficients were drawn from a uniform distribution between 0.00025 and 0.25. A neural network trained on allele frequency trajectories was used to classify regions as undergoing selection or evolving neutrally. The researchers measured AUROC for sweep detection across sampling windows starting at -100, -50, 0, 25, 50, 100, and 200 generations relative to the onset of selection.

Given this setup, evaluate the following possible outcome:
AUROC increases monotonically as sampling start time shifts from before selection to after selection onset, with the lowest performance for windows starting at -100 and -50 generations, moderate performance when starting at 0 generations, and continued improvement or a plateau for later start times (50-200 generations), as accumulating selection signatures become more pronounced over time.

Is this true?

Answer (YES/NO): NO